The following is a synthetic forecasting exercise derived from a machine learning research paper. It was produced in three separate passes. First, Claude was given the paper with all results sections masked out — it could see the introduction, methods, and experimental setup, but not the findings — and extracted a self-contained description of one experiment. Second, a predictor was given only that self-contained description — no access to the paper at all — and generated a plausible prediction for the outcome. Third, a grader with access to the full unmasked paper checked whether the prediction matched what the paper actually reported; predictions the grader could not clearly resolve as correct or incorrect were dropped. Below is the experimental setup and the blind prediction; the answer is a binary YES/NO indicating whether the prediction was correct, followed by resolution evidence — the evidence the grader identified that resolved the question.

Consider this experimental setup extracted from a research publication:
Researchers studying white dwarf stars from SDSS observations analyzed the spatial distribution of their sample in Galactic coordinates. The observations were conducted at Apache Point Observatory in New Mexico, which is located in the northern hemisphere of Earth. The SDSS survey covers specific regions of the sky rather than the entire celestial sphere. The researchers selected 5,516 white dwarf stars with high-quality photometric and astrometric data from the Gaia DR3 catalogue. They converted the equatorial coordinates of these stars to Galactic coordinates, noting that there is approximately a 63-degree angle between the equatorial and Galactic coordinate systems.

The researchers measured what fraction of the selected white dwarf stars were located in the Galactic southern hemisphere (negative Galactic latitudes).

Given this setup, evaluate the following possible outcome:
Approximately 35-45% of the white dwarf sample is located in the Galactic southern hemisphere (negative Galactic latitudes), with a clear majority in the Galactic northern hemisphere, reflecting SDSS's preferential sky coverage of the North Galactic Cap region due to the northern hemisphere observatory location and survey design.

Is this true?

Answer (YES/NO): NO